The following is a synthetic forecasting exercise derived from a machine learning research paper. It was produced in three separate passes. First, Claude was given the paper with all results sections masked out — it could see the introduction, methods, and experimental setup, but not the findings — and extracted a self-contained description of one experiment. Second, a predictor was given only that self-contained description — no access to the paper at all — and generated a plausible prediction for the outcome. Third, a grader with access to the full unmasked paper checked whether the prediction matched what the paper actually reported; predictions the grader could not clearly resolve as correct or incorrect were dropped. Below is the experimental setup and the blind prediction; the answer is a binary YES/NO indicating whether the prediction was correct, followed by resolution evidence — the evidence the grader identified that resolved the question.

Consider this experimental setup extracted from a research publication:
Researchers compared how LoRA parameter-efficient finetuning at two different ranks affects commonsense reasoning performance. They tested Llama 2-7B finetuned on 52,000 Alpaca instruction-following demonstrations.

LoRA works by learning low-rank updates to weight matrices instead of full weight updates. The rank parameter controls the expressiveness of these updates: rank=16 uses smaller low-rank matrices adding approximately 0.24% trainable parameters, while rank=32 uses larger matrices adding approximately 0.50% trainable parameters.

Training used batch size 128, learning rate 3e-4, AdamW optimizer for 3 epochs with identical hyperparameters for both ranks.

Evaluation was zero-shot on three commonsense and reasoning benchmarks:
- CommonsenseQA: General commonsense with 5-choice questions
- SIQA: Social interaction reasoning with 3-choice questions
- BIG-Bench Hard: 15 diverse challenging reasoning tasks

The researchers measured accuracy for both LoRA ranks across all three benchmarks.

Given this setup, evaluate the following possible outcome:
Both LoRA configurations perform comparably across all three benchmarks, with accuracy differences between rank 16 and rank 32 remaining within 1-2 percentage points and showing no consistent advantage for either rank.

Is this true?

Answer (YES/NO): YES